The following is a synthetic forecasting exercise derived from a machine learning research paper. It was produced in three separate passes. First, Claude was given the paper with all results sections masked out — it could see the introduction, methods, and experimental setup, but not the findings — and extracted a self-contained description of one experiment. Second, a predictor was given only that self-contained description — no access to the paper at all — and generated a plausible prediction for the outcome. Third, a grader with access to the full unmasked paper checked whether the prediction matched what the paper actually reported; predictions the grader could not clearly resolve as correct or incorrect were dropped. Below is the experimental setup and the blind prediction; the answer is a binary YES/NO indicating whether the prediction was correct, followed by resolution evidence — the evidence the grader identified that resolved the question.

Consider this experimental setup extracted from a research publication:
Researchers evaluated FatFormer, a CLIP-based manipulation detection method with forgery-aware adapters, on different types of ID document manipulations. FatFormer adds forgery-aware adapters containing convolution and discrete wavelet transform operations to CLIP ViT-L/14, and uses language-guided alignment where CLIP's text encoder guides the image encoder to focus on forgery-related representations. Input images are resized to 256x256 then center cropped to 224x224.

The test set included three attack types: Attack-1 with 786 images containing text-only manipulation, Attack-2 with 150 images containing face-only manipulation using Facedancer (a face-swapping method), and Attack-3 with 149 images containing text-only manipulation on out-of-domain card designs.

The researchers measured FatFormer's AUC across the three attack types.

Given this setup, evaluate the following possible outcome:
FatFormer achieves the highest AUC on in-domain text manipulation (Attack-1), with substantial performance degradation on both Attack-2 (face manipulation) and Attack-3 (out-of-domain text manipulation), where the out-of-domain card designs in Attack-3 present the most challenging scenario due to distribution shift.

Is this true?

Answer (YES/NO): YES